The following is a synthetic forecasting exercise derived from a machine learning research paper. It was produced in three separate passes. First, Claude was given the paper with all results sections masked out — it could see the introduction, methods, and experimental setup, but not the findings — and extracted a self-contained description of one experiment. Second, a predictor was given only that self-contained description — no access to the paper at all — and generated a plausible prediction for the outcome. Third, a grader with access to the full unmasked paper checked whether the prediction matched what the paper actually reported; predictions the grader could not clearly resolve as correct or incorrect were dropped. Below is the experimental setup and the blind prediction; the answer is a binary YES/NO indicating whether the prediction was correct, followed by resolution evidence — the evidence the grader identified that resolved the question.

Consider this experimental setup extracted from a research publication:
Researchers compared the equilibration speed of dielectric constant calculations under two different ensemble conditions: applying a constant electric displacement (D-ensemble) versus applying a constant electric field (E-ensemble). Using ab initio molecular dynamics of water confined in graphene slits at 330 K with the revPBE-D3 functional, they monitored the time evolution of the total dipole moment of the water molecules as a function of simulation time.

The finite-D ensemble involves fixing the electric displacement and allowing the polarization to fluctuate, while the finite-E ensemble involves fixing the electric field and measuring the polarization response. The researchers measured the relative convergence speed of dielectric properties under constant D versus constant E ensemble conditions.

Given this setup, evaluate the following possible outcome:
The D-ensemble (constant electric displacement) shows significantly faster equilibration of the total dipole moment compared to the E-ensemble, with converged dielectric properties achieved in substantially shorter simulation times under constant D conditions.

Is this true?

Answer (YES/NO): YES